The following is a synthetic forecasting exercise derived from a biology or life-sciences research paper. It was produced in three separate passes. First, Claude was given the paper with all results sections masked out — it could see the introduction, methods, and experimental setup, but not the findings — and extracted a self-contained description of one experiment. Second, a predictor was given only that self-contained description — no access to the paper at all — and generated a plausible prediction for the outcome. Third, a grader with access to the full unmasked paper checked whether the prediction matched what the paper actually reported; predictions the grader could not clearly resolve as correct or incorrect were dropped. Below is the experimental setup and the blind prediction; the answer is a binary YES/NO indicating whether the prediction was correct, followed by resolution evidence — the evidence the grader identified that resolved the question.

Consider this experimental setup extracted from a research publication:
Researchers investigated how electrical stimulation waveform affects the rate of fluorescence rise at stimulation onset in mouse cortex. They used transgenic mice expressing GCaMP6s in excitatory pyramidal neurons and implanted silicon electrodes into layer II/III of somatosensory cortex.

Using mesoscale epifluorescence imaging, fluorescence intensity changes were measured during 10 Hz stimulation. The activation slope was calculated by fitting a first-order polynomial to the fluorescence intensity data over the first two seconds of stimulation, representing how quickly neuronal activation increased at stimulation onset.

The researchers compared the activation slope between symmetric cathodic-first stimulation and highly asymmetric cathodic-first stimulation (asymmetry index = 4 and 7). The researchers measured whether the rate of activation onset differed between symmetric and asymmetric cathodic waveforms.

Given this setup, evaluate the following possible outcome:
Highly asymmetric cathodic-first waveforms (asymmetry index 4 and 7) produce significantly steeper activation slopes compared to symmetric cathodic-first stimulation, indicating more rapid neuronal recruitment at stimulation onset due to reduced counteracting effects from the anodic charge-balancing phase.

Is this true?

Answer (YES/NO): NO